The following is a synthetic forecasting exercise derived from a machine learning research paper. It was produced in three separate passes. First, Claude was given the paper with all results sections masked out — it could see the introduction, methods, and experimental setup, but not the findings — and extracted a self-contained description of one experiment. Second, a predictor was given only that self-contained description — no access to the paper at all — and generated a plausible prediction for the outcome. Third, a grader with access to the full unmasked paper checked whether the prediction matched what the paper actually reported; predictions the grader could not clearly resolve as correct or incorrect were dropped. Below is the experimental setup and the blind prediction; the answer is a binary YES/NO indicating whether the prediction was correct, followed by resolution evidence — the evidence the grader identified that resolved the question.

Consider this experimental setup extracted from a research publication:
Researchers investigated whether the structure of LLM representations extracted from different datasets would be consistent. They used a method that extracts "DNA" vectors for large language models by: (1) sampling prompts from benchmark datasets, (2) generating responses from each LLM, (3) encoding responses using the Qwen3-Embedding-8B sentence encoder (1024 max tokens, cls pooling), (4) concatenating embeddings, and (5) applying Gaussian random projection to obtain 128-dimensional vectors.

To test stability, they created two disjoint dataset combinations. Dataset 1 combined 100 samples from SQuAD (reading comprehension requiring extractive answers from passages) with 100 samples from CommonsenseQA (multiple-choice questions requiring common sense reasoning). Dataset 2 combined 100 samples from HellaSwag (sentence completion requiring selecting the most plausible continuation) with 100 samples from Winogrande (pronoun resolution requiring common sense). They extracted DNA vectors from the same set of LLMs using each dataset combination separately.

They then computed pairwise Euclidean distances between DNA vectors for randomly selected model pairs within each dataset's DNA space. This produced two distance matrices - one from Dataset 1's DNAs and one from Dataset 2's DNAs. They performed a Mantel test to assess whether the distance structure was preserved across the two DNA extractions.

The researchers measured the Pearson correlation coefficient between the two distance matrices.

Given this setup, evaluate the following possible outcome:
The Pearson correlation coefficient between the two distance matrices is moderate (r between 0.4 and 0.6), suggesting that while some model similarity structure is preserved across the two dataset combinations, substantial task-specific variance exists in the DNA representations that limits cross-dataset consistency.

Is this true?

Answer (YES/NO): NO